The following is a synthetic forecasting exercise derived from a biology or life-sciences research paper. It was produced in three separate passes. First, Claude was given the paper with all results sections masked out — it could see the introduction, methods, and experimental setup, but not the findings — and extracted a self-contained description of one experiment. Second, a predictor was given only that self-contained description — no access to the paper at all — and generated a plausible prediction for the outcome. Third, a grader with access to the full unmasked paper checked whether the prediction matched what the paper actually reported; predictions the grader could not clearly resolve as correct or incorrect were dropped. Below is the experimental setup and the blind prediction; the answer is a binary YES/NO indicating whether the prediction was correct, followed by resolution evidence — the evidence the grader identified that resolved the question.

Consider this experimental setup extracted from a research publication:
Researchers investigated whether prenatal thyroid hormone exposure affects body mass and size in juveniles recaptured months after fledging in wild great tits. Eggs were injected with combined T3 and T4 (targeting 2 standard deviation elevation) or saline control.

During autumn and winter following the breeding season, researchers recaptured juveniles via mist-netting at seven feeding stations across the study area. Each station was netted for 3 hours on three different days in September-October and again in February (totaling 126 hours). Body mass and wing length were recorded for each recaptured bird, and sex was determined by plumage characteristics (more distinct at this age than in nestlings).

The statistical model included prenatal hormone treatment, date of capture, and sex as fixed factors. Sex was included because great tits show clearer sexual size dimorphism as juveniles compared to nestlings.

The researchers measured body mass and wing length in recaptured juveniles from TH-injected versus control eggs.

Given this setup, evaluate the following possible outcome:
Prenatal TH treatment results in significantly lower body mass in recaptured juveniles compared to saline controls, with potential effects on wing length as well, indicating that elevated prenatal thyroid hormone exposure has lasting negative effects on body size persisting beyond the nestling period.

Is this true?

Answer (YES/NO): NO